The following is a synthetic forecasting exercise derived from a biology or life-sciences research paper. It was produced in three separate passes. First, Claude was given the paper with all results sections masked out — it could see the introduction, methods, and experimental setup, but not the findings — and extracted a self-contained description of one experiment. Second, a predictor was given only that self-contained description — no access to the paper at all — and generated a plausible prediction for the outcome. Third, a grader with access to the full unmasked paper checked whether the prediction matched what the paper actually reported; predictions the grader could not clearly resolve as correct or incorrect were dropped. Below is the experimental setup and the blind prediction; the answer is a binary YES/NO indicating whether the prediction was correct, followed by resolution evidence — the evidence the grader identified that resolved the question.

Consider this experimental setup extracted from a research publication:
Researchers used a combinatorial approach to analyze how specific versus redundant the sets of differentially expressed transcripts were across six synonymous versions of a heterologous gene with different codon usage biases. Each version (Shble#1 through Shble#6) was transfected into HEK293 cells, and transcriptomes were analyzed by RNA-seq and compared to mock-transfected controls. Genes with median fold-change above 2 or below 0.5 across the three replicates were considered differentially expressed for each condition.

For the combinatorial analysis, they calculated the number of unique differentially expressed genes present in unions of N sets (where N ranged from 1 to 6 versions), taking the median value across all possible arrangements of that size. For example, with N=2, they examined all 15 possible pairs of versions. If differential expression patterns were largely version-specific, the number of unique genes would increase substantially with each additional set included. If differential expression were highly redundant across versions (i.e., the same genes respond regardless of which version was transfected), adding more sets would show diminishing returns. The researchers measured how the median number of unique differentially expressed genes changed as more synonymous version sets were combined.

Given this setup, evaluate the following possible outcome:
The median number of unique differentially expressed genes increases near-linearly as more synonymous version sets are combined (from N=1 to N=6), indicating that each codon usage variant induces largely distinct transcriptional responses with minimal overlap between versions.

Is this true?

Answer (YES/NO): NO